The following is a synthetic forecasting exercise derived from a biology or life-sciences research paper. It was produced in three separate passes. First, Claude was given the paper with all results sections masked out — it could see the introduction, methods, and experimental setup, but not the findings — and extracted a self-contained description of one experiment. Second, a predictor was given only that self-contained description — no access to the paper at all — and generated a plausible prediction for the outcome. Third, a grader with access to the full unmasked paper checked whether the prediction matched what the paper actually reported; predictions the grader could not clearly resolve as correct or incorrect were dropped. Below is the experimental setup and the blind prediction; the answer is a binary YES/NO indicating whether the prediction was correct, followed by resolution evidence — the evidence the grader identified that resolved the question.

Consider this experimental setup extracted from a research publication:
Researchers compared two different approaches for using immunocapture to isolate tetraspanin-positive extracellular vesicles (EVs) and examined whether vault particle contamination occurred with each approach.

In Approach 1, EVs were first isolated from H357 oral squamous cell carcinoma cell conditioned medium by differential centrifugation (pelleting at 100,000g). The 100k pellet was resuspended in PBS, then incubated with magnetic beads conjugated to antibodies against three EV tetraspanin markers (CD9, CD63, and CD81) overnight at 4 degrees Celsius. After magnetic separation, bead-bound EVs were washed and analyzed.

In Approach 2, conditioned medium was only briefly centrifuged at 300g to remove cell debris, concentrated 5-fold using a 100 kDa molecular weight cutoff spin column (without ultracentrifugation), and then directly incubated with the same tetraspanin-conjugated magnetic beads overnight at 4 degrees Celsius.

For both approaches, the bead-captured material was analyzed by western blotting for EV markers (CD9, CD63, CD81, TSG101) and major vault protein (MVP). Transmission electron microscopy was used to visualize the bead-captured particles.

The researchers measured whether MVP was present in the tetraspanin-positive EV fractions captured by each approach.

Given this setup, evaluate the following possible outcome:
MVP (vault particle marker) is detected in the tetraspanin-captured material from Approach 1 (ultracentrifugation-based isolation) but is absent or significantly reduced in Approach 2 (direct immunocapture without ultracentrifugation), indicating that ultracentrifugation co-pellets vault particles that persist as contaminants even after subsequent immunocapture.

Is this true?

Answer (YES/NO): YES